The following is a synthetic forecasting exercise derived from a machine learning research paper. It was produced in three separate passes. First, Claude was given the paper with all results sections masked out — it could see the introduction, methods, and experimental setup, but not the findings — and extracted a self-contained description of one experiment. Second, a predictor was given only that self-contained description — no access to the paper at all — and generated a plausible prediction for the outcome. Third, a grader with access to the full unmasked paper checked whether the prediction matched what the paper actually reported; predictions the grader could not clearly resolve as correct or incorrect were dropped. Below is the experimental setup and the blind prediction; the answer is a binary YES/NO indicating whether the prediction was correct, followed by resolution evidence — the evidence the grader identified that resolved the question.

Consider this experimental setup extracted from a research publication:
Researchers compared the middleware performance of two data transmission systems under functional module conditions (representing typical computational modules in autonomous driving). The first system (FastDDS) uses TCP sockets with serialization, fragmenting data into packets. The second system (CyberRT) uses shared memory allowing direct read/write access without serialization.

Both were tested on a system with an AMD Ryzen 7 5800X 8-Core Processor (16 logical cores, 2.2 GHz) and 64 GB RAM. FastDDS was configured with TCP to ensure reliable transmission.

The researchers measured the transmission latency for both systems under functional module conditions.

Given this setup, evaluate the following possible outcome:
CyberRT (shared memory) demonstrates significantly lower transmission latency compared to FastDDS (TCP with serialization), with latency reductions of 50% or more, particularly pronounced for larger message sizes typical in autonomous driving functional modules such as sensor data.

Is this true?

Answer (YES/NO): YES